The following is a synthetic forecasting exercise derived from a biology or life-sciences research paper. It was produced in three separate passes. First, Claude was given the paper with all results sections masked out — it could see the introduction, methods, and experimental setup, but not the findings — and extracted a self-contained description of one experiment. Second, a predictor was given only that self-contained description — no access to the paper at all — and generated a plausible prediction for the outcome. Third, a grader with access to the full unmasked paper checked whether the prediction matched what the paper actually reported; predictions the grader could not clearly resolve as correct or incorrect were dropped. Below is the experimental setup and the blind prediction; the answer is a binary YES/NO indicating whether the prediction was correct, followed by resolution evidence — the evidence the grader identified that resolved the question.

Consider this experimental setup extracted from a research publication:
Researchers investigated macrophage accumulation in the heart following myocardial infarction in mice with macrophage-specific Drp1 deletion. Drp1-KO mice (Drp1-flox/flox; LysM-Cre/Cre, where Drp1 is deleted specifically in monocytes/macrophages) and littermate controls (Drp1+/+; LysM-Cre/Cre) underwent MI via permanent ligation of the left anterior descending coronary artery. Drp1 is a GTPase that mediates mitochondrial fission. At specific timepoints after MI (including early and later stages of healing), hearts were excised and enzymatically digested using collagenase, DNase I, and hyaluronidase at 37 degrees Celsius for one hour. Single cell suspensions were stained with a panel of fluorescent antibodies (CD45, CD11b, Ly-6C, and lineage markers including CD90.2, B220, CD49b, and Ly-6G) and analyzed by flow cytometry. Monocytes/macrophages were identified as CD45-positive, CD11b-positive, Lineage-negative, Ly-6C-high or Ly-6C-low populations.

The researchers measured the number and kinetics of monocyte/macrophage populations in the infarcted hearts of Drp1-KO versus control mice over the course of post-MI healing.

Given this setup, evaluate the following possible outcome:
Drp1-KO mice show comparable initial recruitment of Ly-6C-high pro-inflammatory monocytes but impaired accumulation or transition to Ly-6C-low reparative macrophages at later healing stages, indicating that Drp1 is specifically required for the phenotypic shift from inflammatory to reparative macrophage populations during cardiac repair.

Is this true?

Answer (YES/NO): NO